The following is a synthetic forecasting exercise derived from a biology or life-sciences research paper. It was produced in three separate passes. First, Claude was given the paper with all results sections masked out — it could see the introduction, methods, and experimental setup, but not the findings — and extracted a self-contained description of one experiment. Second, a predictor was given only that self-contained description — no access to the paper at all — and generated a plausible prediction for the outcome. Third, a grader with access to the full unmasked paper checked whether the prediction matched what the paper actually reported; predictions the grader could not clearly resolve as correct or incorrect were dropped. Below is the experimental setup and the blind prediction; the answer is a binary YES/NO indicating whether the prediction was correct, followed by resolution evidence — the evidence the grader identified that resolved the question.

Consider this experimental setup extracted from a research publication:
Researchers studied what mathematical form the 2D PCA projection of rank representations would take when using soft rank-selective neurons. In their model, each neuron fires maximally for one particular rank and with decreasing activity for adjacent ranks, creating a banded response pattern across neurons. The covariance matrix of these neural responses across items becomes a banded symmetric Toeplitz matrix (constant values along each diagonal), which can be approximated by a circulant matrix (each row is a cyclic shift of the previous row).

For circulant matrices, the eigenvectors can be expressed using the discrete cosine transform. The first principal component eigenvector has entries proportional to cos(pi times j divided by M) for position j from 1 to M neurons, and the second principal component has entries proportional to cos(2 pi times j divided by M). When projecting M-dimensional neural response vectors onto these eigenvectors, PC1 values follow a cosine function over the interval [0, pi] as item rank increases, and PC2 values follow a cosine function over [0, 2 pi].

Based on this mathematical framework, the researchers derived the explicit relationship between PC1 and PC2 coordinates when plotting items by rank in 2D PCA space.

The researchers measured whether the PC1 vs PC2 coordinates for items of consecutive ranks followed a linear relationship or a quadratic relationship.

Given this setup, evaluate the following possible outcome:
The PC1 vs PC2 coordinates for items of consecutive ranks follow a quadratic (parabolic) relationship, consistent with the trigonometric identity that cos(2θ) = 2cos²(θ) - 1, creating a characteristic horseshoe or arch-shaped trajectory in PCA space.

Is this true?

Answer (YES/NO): YES